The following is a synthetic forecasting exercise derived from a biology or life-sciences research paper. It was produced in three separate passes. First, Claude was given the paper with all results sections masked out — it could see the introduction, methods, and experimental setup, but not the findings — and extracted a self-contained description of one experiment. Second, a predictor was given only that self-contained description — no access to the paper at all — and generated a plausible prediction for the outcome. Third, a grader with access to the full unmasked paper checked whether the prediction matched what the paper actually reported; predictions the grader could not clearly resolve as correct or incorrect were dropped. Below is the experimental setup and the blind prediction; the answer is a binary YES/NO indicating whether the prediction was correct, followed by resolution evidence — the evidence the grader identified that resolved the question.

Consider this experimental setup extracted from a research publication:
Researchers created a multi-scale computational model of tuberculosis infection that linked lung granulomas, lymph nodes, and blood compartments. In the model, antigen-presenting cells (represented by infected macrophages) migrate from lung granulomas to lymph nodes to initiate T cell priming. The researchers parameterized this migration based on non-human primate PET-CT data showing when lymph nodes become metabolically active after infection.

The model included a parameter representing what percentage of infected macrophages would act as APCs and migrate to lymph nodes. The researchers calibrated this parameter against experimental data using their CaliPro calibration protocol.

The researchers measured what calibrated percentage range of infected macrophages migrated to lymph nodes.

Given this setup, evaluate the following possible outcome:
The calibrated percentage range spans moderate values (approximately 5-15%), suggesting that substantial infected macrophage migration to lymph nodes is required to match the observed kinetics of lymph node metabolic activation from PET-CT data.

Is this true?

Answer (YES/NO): NO